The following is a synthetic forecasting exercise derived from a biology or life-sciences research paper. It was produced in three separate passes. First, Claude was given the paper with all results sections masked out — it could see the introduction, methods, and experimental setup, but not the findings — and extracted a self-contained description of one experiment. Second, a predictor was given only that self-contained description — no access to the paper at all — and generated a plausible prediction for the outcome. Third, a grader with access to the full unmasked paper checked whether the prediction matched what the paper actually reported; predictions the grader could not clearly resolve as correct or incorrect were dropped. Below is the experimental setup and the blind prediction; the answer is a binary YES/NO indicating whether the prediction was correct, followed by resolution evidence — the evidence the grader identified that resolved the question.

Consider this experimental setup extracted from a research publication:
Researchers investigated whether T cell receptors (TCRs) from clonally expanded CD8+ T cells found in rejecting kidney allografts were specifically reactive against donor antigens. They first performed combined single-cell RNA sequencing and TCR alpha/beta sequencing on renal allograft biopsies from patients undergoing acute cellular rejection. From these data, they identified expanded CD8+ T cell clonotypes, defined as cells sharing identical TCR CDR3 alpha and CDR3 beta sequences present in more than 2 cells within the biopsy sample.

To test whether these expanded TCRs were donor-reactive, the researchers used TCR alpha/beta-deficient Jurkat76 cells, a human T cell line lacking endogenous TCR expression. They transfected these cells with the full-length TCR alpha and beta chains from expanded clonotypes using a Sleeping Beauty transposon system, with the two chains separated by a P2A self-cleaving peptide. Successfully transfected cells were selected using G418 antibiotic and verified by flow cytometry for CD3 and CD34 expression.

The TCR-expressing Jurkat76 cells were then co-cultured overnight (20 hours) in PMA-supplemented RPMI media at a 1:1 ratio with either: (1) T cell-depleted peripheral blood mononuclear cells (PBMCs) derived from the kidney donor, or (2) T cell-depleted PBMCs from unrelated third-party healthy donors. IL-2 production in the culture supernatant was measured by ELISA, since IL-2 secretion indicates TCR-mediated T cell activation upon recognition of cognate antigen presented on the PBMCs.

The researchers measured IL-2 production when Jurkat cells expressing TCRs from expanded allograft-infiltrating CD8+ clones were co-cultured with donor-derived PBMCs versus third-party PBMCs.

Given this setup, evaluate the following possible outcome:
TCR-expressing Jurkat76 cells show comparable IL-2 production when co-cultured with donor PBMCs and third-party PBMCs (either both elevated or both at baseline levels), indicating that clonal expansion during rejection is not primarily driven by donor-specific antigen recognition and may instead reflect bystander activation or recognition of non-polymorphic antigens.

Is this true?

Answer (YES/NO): NO